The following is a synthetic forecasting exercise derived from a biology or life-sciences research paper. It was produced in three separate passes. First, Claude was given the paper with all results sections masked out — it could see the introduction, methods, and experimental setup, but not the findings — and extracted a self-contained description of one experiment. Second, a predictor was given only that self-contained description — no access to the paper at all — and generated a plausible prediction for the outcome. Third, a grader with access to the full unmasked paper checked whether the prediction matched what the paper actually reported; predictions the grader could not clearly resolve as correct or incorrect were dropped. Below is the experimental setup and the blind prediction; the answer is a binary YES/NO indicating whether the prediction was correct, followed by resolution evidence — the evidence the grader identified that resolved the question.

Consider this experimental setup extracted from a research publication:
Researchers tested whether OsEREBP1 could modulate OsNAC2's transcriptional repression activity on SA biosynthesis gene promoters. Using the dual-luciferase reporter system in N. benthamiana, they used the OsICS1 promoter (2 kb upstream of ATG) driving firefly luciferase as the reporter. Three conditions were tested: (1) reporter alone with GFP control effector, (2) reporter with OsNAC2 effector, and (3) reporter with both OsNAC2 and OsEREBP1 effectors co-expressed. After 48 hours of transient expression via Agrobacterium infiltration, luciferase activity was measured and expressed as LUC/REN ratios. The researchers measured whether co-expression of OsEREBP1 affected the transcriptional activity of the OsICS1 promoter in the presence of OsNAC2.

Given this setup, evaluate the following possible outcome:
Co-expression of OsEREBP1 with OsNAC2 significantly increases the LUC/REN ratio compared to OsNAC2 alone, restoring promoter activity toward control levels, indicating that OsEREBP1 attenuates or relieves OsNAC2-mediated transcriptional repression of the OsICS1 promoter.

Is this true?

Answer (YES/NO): YES